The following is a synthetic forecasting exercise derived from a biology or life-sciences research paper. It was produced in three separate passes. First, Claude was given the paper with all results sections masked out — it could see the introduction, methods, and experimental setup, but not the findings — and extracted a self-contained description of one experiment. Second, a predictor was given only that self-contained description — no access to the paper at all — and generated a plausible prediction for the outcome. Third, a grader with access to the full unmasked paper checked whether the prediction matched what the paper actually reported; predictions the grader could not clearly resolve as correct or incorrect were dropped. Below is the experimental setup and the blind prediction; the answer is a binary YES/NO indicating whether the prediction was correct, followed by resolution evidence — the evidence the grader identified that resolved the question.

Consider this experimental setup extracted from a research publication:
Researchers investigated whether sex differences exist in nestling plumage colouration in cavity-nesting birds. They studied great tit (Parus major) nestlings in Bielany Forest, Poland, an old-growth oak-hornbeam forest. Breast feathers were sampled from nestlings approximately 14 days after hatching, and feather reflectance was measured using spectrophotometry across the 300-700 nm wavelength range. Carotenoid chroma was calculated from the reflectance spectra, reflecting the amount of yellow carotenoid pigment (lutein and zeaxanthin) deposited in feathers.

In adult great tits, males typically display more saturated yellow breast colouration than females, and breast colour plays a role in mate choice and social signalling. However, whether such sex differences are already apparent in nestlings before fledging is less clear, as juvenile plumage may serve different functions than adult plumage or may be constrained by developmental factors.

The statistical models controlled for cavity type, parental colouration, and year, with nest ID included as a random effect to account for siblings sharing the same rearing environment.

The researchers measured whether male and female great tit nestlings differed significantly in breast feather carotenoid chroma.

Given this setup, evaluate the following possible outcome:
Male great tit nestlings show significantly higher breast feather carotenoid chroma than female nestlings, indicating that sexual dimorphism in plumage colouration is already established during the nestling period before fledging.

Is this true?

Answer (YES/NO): NO